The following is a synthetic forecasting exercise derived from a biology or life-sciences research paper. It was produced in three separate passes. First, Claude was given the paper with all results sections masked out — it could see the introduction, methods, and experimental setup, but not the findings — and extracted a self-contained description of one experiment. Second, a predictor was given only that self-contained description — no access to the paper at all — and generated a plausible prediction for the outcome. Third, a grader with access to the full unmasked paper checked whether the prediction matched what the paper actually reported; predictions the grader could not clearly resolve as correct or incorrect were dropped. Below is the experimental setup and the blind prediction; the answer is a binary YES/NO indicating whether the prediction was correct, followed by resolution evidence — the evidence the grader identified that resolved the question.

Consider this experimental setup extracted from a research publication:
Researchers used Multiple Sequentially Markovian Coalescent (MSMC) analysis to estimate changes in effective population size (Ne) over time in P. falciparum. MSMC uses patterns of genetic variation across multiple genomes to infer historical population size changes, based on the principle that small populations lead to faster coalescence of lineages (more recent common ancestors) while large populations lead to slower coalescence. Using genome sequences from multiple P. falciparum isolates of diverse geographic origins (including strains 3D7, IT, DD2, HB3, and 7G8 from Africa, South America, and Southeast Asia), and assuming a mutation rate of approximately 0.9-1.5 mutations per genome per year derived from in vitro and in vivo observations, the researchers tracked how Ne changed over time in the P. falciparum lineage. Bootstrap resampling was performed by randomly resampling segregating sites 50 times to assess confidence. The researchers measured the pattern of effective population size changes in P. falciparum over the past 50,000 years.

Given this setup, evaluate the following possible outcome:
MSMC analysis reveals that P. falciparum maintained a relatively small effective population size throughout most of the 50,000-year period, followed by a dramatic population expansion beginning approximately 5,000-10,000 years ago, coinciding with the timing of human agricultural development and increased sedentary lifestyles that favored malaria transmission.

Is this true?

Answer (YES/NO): NO